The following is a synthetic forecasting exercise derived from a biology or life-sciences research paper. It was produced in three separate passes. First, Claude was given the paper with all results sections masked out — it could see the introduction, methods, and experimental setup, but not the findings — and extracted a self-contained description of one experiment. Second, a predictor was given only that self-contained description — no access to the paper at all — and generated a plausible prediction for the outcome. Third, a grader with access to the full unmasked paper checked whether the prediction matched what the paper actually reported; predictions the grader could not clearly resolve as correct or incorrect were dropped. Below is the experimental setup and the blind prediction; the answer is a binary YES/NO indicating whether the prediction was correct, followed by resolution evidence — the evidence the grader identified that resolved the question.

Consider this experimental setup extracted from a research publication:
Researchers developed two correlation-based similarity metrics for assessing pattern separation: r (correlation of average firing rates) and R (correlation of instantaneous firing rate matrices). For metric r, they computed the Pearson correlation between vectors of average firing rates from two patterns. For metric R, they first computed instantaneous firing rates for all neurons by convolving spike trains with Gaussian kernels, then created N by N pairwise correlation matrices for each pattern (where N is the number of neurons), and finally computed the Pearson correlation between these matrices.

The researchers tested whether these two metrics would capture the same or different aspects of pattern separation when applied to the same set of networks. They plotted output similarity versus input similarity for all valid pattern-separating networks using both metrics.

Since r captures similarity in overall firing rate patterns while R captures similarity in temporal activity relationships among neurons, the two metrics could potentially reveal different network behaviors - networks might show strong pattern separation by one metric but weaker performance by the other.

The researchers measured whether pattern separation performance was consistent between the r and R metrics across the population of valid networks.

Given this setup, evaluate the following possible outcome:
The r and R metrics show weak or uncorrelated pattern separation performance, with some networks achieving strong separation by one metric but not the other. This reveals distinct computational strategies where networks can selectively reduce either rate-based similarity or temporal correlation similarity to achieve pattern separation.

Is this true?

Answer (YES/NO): YES